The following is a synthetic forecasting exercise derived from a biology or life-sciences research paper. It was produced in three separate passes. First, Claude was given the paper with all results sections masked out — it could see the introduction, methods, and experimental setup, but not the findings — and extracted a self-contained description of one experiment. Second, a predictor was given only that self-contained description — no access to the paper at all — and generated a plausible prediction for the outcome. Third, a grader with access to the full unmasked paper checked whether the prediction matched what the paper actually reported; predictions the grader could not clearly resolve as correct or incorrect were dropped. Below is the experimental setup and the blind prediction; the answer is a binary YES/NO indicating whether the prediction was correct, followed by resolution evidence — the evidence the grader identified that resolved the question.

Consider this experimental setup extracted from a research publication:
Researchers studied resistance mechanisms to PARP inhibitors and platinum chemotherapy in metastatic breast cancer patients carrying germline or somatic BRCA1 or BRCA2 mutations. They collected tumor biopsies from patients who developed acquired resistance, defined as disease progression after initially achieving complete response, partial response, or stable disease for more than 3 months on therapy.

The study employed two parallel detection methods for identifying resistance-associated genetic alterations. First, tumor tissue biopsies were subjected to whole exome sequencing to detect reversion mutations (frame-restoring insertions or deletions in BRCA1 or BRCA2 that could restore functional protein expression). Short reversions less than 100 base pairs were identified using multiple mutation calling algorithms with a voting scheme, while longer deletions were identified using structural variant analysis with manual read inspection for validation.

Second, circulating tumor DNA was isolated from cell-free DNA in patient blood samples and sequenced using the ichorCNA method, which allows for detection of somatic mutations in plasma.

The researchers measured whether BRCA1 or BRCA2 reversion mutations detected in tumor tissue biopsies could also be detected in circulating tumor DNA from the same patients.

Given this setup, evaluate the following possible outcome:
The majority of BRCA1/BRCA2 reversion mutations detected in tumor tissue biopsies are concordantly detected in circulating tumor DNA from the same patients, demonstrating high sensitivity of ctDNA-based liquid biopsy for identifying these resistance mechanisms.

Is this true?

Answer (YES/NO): NO